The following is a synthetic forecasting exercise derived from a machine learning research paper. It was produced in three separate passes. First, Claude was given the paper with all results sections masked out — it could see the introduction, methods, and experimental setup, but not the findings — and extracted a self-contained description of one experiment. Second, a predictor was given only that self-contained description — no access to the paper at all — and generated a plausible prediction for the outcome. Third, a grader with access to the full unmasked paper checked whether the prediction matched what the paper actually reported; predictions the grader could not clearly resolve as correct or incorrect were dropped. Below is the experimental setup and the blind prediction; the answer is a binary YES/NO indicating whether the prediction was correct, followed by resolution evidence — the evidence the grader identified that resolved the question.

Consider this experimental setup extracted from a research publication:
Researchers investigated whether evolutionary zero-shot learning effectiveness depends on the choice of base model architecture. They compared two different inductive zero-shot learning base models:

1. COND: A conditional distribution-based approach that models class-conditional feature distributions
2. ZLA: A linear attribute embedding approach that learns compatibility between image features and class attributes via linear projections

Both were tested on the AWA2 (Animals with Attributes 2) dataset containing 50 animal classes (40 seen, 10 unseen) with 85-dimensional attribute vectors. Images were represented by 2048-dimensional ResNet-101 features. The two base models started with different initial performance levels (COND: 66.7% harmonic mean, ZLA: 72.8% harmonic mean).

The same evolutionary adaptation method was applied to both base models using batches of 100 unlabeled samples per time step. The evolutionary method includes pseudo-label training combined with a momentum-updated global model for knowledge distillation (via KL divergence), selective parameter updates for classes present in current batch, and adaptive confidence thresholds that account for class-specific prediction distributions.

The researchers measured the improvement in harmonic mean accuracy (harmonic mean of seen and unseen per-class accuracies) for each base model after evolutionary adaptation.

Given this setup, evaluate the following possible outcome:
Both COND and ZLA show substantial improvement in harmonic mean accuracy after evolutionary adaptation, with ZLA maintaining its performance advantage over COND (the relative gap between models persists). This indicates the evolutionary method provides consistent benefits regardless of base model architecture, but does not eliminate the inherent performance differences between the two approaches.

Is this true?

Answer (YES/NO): NO